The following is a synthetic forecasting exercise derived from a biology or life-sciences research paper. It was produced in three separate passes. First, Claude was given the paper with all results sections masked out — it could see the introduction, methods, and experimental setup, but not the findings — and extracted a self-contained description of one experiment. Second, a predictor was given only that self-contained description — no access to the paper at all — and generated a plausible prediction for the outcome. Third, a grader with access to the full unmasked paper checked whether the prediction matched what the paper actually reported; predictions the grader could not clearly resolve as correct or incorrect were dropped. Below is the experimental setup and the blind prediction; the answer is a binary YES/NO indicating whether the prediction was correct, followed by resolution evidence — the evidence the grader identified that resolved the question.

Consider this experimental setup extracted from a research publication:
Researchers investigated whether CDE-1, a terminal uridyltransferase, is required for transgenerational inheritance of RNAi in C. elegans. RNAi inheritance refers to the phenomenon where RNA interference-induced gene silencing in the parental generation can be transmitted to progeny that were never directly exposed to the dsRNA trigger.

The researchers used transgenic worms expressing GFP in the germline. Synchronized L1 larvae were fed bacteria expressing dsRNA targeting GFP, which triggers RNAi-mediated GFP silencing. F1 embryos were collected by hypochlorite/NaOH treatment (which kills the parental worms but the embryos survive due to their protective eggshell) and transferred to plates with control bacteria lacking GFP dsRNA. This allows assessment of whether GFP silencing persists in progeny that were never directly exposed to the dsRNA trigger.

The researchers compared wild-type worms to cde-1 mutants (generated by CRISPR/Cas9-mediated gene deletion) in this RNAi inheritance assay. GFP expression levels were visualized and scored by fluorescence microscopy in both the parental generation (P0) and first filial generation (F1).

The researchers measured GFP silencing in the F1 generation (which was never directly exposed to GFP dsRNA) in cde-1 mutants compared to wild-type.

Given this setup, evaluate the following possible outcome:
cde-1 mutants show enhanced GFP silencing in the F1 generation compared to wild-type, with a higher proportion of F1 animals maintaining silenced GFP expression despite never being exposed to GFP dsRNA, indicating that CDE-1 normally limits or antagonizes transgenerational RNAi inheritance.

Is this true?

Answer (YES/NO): NO